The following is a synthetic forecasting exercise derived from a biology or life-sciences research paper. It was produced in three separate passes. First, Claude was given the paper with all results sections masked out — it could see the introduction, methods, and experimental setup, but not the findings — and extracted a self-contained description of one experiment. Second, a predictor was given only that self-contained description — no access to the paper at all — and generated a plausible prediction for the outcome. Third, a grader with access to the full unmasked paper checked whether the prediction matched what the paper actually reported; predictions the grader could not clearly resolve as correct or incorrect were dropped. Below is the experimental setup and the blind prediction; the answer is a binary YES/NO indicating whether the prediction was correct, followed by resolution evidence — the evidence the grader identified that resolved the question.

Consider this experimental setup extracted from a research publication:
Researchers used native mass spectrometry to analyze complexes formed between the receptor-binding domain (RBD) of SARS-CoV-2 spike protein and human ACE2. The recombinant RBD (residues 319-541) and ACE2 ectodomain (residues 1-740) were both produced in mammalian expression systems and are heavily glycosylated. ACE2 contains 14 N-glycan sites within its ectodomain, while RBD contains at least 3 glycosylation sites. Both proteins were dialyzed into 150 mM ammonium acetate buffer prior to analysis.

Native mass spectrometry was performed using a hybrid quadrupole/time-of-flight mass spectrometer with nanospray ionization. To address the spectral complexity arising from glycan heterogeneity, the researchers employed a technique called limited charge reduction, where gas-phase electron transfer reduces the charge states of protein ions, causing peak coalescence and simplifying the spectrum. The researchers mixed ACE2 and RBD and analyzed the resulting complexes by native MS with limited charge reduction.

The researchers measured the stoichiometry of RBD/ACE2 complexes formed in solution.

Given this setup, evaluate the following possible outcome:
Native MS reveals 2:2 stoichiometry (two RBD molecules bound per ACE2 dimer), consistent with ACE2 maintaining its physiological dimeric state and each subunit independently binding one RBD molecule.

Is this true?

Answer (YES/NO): YES